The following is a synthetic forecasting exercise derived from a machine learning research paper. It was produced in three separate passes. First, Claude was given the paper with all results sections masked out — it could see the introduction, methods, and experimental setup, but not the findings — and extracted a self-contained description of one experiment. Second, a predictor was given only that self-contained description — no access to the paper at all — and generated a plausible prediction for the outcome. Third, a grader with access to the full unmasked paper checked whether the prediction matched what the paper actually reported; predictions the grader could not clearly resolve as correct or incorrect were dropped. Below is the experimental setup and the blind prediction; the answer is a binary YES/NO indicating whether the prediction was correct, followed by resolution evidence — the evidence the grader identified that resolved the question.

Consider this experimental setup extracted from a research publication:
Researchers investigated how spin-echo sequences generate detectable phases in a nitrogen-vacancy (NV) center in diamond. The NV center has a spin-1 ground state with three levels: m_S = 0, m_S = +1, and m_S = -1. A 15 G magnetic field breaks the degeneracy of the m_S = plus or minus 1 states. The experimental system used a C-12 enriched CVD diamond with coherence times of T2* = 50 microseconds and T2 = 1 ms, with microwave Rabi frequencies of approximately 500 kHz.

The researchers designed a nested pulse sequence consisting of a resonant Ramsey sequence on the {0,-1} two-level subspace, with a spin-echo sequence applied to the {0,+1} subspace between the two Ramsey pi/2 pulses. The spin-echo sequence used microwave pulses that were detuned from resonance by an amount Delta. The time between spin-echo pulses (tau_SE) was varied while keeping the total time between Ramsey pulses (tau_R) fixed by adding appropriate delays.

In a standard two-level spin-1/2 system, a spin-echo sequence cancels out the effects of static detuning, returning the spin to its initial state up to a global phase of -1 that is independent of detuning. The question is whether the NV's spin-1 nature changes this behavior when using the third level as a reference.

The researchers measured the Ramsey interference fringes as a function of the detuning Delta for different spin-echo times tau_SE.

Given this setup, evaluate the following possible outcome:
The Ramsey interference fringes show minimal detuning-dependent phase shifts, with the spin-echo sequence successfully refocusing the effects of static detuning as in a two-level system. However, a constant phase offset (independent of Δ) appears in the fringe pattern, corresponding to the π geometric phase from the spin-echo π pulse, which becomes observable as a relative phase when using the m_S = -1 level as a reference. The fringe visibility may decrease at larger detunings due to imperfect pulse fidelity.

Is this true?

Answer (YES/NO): NO